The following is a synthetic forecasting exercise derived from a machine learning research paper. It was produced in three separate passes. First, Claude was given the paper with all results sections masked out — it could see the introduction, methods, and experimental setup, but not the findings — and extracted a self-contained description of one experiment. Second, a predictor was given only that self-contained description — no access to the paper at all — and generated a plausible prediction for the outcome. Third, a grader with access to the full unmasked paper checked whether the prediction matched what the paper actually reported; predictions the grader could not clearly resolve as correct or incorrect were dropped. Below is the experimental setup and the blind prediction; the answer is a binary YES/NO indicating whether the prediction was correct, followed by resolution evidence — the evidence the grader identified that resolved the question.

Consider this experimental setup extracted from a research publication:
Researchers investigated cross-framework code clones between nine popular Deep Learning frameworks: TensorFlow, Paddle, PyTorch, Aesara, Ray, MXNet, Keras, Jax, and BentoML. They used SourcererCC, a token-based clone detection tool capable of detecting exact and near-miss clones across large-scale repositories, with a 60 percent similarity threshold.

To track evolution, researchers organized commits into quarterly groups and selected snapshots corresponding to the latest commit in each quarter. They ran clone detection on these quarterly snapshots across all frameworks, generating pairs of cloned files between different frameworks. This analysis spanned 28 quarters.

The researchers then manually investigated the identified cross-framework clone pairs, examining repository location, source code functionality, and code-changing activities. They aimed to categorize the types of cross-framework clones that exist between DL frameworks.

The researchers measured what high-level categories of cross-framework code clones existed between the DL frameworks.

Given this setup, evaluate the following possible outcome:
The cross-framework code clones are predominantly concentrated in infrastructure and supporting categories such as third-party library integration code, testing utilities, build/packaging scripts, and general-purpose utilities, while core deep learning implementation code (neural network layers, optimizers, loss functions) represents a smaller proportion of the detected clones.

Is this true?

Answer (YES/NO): NO